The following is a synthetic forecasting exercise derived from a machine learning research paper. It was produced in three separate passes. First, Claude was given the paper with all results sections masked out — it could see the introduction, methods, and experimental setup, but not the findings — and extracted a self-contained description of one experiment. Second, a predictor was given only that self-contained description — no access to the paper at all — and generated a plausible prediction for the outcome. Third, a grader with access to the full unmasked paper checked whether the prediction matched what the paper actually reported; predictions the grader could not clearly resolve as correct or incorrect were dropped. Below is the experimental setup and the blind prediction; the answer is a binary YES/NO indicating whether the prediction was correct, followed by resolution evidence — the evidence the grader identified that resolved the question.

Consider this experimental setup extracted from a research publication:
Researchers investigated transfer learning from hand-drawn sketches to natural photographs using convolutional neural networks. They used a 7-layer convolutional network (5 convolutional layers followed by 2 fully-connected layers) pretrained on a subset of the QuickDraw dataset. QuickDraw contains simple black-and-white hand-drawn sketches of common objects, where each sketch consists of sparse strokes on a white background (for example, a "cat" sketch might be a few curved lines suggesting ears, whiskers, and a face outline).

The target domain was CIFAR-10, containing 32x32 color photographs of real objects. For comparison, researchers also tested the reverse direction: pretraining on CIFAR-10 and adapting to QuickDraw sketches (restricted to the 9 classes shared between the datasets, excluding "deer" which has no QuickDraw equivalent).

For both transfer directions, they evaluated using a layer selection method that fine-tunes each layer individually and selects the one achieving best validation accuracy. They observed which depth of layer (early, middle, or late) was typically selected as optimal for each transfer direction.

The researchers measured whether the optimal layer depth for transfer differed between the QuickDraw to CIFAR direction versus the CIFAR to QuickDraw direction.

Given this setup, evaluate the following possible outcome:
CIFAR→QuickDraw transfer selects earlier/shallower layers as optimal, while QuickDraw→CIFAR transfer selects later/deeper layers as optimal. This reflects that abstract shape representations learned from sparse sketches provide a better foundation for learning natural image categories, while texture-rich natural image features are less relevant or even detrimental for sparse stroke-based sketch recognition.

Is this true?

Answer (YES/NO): NO